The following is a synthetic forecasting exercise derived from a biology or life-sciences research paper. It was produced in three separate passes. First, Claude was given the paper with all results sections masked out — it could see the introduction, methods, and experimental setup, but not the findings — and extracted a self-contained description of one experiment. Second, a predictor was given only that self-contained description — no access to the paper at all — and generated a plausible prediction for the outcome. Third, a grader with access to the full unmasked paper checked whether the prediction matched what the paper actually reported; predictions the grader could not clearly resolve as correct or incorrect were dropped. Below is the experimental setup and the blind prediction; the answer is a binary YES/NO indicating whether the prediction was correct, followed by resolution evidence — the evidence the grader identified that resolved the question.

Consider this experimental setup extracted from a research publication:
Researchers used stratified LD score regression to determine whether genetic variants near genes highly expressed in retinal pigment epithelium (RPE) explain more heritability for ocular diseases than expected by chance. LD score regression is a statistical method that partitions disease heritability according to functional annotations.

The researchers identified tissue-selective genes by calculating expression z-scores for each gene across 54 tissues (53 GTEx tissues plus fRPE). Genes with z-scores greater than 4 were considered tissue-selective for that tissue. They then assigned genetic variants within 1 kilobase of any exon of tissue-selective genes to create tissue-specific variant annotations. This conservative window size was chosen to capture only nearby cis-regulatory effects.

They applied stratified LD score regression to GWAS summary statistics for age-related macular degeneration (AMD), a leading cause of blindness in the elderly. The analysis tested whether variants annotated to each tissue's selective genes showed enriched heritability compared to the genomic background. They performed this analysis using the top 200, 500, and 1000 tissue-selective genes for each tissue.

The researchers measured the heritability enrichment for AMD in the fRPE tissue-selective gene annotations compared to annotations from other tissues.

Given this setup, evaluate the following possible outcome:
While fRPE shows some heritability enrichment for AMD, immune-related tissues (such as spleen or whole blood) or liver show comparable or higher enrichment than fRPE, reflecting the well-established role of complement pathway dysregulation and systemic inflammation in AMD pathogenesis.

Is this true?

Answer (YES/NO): NO